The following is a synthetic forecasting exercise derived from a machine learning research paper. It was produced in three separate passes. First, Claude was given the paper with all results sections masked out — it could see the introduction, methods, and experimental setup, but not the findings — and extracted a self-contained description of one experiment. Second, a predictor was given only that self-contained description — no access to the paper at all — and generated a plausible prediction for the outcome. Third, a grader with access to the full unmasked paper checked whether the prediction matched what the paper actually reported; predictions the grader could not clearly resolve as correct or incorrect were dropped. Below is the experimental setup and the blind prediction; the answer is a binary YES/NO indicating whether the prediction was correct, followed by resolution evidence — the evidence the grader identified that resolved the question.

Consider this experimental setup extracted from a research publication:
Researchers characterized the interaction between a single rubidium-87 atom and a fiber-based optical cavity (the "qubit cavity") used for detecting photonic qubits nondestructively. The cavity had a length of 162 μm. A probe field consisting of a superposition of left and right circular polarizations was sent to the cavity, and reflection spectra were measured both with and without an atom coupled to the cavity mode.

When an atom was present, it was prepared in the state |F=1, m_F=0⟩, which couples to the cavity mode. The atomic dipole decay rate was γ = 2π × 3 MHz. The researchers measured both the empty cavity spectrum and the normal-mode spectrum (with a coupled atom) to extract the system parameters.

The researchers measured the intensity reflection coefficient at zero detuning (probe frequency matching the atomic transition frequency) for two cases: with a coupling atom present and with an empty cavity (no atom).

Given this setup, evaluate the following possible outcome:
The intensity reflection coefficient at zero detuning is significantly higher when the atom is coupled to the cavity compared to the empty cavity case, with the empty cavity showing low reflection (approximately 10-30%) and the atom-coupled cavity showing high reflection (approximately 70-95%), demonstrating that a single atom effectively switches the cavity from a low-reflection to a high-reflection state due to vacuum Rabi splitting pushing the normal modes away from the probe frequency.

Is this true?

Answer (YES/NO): NO